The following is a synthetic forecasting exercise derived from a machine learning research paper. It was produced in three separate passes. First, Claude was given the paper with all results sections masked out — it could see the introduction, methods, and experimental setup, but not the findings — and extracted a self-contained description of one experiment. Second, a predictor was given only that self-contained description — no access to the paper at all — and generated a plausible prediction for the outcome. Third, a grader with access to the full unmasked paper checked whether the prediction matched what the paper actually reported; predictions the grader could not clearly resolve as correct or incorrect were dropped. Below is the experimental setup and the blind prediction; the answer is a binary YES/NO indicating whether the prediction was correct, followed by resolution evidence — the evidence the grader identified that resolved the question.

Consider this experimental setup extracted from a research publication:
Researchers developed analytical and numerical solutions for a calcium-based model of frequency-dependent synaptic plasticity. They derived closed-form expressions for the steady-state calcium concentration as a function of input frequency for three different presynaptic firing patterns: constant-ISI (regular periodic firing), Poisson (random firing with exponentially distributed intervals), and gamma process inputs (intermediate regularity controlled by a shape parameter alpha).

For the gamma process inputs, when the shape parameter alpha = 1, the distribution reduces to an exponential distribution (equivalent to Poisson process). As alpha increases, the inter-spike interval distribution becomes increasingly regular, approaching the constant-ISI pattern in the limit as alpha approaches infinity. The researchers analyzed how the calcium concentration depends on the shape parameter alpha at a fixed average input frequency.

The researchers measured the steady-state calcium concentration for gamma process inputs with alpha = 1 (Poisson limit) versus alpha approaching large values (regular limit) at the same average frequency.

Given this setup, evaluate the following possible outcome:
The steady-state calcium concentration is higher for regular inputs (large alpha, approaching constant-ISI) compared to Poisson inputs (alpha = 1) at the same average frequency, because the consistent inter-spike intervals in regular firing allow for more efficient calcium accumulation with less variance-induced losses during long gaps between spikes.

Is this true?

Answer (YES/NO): YES